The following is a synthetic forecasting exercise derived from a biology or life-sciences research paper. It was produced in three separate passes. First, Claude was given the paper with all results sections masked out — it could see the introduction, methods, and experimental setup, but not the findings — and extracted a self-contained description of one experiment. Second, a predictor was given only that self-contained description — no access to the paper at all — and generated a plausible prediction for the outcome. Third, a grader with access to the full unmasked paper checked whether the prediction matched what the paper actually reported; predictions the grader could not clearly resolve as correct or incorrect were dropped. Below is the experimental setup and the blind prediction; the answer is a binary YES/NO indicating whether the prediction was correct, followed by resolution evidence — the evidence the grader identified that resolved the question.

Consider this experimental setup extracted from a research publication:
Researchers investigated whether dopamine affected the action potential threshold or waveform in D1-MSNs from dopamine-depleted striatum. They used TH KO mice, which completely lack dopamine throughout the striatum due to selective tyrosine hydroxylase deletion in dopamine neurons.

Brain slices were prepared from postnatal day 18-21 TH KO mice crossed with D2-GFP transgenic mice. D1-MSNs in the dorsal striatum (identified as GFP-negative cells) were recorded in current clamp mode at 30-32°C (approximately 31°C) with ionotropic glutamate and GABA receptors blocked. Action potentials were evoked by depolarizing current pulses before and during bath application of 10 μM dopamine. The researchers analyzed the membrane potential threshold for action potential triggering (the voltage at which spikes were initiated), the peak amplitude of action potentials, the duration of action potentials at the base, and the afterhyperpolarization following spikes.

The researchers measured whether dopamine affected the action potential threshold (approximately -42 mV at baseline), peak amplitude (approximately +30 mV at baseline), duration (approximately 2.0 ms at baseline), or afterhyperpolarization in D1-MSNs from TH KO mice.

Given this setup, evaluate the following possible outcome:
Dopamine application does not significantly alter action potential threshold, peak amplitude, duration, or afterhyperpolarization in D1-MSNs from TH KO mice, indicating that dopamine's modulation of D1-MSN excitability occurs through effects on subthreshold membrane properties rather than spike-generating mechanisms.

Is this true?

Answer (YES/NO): YES